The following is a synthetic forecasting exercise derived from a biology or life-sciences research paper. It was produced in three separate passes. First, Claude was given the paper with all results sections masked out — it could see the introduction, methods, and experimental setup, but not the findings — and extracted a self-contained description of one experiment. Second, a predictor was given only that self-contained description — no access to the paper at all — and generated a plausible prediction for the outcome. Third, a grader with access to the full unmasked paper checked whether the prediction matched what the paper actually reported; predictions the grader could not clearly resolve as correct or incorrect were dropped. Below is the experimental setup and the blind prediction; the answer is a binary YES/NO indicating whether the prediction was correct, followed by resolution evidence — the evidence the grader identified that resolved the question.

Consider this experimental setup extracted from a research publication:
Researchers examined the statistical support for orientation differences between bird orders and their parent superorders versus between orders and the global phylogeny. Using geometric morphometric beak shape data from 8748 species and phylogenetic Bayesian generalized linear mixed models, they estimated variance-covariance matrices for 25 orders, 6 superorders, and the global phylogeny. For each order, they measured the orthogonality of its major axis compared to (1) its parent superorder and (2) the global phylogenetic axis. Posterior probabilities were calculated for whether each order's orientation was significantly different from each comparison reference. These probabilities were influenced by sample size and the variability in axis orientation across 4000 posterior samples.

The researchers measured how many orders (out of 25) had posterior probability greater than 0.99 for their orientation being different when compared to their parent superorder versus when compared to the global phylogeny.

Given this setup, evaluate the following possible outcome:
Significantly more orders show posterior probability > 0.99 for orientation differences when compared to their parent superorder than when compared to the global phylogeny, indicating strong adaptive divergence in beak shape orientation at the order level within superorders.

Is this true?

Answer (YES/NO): NO